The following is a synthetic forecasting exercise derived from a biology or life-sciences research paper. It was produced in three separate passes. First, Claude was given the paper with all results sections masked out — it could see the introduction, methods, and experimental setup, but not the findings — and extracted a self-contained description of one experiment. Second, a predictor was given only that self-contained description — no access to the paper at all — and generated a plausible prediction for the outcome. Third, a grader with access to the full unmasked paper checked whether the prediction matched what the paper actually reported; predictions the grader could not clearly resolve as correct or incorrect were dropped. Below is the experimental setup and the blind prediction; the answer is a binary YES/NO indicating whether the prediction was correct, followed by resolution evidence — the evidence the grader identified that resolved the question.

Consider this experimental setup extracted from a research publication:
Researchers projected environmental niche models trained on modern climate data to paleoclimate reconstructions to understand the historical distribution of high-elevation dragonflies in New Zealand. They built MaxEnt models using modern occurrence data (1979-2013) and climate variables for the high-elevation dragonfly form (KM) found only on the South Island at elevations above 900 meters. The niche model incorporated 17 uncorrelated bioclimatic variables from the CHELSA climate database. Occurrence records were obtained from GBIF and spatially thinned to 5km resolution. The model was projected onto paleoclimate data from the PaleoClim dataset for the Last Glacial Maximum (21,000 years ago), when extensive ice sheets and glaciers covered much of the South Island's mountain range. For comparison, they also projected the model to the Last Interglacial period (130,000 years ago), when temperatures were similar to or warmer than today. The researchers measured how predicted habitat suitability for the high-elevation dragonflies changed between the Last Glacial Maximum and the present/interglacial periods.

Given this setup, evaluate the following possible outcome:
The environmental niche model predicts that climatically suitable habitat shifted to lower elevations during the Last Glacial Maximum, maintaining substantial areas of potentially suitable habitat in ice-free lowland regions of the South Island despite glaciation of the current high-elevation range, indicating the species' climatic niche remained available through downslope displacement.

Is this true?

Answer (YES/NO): NO